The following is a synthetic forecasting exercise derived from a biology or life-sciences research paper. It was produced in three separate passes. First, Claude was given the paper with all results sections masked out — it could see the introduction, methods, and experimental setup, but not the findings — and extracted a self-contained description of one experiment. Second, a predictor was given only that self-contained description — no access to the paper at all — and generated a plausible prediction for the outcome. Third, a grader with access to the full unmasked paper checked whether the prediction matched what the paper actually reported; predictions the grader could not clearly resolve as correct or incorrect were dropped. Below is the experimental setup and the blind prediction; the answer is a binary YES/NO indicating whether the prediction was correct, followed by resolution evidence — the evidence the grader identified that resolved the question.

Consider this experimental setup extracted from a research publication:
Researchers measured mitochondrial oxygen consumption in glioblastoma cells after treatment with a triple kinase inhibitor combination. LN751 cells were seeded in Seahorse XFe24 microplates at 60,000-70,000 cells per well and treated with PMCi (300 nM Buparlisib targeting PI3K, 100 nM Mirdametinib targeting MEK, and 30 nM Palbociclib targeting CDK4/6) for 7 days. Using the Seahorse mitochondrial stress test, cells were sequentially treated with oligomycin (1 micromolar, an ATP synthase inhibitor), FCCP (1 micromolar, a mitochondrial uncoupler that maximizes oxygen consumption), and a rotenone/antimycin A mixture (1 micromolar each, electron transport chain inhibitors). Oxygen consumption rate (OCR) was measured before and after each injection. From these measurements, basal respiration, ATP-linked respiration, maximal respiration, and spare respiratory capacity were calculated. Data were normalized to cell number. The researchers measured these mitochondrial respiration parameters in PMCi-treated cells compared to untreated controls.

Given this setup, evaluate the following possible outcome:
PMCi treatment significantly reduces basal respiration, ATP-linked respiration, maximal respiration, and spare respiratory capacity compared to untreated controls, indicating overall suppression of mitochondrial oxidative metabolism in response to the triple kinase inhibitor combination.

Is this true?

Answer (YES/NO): NO